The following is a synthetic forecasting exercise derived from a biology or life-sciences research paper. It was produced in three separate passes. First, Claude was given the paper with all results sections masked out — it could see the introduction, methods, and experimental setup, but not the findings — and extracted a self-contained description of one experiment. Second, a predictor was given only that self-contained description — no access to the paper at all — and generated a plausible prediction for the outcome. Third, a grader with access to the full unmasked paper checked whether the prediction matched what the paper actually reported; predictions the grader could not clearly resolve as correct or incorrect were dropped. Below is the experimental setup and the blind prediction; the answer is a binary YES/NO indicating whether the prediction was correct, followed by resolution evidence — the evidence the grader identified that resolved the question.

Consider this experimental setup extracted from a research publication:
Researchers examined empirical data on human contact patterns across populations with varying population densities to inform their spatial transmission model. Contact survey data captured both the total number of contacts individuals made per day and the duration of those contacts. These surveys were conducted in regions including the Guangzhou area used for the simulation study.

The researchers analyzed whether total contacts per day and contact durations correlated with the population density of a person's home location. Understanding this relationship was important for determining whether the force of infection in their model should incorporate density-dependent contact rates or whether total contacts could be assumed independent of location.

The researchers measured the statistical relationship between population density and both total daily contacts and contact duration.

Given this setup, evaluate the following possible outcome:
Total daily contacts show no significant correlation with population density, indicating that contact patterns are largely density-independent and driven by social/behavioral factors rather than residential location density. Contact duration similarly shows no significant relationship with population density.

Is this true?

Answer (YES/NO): NO